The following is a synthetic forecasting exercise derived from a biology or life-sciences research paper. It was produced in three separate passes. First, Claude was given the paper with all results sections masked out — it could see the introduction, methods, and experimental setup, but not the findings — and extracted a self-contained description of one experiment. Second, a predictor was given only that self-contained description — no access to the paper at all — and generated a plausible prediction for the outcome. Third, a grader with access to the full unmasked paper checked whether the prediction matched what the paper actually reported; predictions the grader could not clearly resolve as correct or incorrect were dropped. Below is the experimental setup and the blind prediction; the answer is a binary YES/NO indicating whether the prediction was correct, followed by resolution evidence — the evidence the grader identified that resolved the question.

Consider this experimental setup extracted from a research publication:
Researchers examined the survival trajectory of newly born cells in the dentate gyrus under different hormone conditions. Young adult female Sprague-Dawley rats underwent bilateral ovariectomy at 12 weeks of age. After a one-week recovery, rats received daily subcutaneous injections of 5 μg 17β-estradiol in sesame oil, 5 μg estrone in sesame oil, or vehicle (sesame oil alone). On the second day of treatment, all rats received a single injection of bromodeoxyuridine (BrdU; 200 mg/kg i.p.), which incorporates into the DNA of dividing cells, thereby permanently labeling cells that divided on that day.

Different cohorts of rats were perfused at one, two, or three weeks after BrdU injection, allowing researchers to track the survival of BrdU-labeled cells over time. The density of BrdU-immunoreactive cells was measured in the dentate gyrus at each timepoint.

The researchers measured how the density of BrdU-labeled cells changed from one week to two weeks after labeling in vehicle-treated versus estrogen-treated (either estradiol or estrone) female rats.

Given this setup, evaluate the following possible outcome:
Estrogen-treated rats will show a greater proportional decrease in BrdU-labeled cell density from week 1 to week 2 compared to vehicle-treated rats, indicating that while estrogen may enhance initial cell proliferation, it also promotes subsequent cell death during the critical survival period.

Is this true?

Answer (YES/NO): YES